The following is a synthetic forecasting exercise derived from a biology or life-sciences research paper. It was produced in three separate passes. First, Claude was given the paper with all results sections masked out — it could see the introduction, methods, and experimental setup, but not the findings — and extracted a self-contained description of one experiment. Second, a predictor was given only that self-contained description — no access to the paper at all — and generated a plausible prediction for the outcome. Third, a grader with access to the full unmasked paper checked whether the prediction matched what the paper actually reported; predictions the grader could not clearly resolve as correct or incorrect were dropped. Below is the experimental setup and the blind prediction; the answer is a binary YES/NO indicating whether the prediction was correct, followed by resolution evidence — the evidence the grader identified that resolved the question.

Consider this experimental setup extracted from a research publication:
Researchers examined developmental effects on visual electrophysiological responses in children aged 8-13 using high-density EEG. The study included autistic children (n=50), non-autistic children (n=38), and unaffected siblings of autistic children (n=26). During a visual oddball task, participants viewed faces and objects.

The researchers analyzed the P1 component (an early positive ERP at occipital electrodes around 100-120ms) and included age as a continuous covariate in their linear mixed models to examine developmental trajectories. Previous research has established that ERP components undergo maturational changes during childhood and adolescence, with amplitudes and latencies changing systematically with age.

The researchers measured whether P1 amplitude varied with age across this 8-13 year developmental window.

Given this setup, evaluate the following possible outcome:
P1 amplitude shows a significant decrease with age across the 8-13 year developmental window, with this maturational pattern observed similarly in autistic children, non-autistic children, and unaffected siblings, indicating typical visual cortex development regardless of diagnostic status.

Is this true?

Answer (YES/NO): YES